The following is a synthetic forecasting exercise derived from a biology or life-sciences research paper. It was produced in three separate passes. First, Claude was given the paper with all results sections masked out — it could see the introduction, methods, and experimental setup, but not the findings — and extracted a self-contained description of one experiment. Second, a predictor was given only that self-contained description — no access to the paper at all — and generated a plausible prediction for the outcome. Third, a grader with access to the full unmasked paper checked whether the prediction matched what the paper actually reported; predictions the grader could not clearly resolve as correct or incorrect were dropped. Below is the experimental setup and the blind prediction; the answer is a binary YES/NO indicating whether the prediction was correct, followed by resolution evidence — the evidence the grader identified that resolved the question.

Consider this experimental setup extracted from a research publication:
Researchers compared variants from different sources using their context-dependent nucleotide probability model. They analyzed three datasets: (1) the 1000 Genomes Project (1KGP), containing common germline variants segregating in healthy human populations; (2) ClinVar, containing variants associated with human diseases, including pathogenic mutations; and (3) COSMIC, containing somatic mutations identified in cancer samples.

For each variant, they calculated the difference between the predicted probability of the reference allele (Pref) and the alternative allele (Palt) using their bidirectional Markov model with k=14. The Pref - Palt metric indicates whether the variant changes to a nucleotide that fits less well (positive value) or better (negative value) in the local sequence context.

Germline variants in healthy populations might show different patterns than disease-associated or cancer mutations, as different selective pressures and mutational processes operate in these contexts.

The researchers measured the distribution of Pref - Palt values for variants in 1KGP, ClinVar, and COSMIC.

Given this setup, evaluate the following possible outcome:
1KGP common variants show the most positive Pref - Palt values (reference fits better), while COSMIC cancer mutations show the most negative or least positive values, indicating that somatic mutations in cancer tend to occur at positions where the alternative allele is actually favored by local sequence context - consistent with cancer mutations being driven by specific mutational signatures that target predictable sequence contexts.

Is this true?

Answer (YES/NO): YES